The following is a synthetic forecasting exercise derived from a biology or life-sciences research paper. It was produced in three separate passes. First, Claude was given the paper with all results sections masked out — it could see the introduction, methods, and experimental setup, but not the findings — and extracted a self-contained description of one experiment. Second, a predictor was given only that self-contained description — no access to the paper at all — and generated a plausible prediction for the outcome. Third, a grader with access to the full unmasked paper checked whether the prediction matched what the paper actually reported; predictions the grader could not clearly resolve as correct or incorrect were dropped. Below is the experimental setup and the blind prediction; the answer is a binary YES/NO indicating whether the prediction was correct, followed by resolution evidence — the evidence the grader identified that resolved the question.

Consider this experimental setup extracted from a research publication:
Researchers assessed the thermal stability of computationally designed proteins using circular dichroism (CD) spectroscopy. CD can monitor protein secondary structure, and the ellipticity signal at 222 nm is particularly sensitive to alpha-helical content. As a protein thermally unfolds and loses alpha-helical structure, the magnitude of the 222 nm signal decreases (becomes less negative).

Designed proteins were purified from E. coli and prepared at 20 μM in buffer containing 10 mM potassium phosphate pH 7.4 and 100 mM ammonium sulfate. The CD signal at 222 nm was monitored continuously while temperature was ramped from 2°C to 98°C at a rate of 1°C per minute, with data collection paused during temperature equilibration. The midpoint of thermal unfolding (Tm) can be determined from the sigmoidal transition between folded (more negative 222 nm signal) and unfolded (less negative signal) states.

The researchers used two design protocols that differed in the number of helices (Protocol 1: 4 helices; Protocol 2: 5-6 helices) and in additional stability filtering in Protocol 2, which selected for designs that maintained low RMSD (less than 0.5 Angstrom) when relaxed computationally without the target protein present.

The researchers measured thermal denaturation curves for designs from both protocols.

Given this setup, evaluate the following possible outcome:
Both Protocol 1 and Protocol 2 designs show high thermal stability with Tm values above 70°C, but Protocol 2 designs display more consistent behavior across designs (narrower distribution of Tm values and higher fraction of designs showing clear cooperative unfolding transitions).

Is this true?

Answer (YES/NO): NO